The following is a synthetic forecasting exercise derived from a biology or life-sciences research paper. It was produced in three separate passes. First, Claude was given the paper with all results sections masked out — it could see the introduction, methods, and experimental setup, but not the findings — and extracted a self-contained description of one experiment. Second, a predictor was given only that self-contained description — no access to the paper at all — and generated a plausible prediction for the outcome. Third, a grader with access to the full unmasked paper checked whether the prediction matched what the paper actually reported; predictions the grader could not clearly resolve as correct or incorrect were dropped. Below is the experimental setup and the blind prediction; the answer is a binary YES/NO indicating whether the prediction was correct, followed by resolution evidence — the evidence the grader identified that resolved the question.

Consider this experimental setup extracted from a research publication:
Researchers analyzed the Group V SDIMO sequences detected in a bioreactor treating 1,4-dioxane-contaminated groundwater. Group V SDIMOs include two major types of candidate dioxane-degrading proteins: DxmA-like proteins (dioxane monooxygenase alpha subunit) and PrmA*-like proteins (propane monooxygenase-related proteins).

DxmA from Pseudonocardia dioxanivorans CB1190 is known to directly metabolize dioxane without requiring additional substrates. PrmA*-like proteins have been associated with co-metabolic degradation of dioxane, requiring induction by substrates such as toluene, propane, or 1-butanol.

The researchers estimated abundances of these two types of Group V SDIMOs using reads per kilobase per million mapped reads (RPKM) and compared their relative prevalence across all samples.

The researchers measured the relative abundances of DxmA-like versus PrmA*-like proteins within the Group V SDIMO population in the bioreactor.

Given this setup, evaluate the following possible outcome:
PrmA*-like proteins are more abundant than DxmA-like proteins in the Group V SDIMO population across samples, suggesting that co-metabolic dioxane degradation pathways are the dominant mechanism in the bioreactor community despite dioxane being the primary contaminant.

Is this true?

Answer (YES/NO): NO